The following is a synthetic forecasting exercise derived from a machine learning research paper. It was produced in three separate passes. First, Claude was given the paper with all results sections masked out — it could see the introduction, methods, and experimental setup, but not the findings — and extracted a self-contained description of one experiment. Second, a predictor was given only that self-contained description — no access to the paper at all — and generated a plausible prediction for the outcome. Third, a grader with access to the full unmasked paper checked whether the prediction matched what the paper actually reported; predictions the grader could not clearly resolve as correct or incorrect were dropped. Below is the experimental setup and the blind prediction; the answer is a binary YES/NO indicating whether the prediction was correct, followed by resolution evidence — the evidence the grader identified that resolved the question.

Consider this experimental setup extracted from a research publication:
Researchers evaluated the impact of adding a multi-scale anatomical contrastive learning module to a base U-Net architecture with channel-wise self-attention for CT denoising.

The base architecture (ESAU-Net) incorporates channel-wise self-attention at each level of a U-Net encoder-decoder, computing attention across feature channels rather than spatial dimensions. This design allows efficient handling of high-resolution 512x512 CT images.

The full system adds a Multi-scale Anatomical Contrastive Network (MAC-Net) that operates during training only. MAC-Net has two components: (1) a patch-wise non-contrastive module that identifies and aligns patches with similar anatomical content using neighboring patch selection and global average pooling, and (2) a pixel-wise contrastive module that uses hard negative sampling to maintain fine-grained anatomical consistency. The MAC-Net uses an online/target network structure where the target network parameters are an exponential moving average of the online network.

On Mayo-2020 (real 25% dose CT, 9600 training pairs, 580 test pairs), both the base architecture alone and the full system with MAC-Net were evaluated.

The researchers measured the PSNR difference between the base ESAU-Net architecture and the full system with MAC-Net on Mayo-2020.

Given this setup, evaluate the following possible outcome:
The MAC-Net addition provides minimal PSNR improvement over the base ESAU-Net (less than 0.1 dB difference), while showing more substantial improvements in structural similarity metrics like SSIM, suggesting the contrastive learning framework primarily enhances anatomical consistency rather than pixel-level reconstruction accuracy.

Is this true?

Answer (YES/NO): NO